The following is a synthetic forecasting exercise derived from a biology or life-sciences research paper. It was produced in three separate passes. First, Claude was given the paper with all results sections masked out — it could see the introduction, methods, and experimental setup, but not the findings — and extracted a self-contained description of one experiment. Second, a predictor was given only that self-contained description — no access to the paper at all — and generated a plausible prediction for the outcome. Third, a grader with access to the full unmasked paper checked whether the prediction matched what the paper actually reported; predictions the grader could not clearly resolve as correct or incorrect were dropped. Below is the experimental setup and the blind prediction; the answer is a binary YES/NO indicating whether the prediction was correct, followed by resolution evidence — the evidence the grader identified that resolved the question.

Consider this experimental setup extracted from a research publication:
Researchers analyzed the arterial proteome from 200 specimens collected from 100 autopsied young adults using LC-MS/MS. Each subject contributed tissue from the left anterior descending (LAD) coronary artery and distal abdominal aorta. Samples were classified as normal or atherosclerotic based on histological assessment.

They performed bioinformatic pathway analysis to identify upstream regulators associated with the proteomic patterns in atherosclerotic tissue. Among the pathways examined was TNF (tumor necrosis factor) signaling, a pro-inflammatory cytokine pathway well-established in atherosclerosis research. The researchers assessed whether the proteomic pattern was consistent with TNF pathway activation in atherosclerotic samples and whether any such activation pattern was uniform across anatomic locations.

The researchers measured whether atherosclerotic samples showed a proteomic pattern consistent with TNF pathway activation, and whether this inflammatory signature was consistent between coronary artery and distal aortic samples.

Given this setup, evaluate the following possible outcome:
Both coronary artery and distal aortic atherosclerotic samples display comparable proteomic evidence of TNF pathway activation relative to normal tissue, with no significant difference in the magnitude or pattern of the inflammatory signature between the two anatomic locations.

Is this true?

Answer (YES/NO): NO